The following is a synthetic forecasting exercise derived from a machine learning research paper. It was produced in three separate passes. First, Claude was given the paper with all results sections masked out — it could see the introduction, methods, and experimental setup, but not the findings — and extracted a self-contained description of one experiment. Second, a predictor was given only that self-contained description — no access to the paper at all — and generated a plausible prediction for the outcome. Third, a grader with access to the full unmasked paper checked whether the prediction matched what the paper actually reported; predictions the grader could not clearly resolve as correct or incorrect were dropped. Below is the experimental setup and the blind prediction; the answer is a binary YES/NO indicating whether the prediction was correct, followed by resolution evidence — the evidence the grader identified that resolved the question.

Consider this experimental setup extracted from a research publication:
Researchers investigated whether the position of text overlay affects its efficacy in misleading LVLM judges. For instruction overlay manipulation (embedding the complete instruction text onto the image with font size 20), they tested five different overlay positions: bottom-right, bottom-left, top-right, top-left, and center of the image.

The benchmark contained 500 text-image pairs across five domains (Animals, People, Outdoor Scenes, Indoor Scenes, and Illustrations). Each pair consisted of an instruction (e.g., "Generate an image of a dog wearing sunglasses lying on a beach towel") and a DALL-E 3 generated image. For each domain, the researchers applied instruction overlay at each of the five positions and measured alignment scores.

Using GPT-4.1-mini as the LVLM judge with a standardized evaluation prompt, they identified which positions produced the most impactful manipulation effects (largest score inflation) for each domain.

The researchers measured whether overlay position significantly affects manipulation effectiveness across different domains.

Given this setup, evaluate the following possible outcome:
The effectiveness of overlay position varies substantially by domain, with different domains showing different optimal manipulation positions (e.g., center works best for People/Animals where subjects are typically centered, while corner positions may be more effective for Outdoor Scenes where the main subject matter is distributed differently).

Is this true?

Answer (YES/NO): NO